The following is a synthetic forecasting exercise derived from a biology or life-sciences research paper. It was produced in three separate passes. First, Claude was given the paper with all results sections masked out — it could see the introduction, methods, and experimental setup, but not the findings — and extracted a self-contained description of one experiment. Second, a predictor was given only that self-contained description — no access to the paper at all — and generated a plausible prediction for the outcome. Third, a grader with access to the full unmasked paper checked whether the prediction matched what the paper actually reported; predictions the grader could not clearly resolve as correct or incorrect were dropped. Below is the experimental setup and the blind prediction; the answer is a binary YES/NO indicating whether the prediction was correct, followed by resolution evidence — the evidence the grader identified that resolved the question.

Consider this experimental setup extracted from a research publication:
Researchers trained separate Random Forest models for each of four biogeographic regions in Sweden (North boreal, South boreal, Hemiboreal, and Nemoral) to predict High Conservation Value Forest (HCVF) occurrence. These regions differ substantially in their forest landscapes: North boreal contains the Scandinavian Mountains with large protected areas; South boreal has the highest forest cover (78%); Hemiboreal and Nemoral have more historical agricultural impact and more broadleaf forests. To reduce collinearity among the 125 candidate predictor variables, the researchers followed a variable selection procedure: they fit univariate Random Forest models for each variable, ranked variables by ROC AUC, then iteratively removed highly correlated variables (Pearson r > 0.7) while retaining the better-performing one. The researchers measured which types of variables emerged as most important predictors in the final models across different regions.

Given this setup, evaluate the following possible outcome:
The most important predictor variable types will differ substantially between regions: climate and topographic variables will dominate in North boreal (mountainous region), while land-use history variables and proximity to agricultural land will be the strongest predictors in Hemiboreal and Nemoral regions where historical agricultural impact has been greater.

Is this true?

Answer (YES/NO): NO